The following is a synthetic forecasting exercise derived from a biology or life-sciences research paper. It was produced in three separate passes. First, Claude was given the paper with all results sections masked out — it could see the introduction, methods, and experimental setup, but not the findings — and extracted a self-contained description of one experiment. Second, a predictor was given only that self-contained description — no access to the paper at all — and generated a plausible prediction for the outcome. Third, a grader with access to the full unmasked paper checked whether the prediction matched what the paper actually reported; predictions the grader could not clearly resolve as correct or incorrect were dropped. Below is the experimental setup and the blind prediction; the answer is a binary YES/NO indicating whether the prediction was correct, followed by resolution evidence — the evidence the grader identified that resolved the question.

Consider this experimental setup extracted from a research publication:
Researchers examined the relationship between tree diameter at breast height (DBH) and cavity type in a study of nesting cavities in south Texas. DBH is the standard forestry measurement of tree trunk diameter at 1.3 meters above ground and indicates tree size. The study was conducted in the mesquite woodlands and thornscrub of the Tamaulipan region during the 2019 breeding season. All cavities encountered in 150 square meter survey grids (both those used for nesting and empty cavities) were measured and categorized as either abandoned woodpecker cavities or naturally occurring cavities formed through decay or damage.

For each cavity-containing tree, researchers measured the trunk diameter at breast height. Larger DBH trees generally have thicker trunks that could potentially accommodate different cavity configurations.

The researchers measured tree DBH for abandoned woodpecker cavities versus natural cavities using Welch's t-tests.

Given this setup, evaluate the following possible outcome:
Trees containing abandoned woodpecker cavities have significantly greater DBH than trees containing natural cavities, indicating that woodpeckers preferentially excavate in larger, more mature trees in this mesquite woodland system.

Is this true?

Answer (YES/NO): YES